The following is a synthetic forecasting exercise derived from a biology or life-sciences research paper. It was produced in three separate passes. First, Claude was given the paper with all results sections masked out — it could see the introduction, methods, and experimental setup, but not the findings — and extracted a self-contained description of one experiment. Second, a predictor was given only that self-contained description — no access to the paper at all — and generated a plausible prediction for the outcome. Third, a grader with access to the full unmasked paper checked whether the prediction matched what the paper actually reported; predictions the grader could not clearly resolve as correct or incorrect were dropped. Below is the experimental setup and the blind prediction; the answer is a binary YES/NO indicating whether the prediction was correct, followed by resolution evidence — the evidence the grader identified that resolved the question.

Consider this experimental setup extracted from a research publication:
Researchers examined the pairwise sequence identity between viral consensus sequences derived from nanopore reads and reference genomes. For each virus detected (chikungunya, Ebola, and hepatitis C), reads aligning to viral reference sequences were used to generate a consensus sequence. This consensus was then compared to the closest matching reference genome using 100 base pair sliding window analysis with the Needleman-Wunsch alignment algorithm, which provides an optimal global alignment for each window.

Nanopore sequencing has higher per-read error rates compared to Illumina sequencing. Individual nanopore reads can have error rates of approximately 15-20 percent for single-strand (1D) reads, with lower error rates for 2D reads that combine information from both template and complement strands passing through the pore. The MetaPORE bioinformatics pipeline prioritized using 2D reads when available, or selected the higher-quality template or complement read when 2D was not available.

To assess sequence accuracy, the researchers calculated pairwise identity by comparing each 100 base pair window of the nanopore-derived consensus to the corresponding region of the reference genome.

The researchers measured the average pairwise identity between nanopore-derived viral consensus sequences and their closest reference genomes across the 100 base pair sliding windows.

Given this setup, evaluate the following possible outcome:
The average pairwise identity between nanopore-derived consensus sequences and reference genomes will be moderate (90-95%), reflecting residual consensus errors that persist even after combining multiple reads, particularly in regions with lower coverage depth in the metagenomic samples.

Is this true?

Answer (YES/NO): NO